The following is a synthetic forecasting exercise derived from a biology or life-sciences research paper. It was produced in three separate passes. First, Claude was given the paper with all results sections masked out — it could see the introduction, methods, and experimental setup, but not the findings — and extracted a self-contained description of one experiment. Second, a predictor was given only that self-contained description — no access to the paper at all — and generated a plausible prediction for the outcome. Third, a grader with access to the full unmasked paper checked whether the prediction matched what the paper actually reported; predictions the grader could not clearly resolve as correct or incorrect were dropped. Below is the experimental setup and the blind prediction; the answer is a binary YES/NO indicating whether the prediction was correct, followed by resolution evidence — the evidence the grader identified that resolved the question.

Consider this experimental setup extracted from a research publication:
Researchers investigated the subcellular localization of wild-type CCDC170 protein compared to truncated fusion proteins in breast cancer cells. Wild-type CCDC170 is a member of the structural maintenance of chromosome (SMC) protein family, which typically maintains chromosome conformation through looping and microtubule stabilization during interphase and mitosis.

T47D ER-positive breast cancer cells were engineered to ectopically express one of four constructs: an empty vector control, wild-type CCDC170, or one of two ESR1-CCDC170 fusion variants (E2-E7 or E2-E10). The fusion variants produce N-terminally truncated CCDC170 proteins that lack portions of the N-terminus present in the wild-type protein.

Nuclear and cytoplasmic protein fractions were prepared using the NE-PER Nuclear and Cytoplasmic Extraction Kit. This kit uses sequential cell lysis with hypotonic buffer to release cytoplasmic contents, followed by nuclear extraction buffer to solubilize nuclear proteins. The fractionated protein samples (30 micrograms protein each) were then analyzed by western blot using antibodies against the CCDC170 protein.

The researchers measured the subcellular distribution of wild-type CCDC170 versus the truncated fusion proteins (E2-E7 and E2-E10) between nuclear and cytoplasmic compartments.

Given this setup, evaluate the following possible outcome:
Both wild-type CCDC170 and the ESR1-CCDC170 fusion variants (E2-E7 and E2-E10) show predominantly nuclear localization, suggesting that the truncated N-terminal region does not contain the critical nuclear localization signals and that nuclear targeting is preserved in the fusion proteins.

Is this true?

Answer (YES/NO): NO